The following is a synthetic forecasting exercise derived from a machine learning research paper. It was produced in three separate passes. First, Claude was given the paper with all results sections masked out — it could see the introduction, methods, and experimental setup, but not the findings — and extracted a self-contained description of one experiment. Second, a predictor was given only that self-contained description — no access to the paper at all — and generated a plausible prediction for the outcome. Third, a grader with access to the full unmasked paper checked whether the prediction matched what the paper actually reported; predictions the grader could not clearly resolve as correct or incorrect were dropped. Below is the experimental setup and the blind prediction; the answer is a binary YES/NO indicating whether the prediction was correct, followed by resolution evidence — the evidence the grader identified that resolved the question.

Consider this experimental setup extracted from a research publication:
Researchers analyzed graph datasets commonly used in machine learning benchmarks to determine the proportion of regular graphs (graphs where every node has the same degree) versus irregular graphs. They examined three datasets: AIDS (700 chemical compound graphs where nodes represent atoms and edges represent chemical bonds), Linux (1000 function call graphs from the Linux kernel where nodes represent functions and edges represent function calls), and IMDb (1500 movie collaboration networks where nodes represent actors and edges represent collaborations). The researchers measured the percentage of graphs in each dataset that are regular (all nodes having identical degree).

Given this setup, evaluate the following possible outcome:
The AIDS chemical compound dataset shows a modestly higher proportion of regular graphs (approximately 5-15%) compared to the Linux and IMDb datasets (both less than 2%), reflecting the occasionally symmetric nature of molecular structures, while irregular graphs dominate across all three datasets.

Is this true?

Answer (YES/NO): NO